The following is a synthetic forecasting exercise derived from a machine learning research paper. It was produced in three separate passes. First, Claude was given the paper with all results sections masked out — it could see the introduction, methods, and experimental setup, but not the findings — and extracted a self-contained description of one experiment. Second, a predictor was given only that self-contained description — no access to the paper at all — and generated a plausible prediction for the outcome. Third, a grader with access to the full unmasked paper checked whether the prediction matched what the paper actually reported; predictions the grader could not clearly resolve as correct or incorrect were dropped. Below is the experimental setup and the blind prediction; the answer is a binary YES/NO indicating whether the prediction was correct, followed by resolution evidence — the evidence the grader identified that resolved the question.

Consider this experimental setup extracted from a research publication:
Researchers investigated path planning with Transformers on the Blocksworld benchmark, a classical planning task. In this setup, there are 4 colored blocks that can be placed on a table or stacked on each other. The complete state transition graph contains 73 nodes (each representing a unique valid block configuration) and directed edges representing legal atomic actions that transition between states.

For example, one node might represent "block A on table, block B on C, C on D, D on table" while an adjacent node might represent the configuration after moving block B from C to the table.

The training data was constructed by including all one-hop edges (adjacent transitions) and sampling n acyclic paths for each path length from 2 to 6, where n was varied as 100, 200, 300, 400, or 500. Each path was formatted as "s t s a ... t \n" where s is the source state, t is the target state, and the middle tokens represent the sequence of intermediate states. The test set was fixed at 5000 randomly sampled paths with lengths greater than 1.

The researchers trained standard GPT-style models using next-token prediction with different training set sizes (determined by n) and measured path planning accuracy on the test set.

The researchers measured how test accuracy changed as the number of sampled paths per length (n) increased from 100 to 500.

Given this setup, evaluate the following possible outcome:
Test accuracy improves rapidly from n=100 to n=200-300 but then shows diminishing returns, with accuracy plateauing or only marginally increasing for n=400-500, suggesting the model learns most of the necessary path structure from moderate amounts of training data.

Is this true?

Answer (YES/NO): NO